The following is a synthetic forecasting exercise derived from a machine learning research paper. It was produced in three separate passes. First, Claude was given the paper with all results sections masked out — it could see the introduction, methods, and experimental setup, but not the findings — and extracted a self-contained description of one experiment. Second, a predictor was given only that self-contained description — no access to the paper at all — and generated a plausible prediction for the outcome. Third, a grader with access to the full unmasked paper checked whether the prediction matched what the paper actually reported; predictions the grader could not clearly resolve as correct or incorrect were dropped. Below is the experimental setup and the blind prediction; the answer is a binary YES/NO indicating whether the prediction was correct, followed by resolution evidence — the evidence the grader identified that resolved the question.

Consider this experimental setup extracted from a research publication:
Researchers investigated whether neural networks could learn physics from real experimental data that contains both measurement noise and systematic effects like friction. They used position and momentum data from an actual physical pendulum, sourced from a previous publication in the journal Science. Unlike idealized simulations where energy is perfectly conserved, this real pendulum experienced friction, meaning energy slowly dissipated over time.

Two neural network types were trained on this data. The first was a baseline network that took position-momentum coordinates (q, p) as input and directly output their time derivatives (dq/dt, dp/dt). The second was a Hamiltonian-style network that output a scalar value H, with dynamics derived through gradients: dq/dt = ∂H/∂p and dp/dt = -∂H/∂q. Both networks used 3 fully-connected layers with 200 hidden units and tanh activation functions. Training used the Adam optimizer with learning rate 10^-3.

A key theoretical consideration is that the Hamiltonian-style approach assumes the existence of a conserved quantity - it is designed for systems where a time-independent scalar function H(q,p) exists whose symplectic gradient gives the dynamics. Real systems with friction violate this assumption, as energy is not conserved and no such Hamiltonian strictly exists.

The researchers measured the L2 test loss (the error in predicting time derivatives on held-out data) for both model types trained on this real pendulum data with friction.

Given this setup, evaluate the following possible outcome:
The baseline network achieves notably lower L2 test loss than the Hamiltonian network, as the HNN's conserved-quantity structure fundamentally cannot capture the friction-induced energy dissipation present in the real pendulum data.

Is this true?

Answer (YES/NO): YES